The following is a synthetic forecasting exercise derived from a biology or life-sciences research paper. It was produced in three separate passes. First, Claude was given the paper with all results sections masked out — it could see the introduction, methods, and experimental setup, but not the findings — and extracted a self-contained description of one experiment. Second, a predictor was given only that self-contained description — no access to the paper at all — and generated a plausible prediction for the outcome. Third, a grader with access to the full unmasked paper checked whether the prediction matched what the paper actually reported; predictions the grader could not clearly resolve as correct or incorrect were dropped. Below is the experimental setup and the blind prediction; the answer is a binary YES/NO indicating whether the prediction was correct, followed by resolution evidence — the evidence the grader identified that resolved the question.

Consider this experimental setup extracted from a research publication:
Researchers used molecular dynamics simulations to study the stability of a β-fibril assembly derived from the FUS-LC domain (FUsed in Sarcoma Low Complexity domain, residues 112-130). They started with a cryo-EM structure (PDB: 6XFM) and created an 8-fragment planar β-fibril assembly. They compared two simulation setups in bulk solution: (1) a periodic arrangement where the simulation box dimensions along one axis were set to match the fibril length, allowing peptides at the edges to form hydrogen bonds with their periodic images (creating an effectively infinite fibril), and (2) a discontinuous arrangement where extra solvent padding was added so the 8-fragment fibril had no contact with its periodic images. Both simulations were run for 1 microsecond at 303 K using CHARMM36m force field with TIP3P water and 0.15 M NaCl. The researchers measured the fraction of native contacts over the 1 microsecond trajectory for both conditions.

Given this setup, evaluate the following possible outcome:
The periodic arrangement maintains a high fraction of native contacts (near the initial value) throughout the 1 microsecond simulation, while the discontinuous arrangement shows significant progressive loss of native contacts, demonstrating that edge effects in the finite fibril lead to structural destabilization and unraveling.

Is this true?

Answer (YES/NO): YES